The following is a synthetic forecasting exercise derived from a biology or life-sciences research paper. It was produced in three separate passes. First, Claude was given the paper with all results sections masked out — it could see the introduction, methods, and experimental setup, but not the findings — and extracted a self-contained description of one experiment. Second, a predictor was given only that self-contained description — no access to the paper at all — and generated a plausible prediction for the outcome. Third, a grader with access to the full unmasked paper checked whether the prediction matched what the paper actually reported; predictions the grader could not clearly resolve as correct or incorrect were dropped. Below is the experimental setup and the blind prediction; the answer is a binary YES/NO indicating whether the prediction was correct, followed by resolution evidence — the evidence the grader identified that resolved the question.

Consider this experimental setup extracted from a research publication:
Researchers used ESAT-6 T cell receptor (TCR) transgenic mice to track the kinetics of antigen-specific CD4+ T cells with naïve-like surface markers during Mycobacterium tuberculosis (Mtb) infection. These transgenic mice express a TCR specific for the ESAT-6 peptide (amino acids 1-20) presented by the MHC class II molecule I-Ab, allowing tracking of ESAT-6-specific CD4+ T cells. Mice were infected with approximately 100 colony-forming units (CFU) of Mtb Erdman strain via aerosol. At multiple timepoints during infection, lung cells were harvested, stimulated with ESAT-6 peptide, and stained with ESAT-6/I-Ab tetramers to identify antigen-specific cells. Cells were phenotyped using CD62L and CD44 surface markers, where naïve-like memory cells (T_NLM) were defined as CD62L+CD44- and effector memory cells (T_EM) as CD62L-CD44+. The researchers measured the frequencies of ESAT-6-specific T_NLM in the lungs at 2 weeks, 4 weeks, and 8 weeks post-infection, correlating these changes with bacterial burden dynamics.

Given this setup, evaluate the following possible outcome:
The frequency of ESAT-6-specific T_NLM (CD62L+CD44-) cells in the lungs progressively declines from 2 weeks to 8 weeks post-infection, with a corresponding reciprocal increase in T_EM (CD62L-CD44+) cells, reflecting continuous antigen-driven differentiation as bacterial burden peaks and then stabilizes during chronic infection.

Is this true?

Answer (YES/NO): YES